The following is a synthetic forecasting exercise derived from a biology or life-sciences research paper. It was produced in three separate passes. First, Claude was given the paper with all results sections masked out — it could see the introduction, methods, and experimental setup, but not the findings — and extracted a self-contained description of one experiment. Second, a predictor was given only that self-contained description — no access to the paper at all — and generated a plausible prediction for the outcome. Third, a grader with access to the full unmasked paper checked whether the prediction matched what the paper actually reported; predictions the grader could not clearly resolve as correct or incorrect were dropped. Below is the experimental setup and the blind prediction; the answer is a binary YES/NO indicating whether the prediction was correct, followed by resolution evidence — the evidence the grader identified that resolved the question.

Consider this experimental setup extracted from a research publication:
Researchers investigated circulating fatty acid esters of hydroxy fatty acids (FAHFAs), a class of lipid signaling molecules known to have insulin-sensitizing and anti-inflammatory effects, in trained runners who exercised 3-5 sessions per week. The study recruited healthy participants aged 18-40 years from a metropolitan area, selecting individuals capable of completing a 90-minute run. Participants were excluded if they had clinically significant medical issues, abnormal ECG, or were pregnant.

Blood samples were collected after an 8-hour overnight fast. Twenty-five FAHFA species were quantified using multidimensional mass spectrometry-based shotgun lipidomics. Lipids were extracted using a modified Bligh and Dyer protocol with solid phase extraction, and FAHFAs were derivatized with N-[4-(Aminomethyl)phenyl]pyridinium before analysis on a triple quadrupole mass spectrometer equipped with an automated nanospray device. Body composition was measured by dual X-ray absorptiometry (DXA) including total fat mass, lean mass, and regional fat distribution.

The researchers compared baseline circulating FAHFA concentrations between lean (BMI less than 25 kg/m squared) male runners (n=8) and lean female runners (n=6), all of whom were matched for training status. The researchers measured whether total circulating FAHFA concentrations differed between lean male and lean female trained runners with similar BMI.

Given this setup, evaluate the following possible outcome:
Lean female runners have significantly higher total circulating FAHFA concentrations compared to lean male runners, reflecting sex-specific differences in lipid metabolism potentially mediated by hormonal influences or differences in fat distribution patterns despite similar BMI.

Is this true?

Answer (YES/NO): YES